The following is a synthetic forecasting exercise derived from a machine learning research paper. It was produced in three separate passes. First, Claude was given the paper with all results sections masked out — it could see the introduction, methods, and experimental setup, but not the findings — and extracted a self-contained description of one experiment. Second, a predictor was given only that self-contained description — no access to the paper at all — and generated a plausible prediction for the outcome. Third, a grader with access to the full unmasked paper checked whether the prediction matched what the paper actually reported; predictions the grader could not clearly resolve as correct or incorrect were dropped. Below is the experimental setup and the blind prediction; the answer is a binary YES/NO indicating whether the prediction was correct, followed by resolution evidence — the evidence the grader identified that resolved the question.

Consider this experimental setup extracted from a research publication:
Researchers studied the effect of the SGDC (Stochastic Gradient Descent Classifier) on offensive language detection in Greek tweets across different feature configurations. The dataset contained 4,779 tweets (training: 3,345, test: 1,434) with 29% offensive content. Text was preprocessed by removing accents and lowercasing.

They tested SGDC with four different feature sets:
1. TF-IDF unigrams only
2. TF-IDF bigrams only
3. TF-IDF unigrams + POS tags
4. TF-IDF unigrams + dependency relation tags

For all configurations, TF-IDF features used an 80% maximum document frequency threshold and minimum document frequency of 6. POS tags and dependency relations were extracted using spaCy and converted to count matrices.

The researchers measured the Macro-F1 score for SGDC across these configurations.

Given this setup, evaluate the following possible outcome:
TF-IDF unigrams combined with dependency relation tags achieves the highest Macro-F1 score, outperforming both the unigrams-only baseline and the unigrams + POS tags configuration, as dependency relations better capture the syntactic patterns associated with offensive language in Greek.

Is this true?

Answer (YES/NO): NO